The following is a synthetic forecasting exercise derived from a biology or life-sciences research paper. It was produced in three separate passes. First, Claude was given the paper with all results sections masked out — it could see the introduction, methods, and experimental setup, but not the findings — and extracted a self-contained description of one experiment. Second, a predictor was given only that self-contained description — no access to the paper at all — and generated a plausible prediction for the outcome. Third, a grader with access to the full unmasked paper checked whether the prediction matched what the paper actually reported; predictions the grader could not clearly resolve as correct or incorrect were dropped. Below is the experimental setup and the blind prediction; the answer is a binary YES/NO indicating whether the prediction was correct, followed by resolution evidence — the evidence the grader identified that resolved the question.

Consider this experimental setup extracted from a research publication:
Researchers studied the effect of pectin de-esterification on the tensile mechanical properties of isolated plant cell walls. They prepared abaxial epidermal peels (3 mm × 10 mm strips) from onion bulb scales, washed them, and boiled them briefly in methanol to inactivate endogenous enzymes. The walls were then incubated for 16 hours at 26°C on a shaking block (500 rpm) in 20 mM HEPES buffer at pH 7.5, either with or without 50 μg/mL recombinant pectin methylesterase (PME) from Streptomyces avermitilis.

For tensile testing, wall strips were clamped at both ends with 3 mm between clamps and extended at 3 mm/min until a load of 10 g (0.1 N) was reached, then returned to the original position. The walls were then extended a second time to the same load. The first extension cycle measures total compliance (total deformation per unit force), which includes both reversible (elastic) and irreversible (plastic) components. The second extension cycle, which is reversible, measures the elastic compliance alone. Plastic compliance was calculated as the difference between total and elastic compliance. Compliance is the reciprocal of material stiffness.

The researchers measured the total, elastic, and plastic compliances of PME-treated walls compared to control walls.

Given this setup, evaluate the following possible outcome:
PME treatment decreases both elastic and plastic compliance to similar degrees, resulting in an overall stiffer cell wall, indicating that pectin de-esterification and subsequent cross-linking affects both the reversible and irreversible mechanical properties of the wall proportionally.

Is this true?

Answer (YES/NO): NO